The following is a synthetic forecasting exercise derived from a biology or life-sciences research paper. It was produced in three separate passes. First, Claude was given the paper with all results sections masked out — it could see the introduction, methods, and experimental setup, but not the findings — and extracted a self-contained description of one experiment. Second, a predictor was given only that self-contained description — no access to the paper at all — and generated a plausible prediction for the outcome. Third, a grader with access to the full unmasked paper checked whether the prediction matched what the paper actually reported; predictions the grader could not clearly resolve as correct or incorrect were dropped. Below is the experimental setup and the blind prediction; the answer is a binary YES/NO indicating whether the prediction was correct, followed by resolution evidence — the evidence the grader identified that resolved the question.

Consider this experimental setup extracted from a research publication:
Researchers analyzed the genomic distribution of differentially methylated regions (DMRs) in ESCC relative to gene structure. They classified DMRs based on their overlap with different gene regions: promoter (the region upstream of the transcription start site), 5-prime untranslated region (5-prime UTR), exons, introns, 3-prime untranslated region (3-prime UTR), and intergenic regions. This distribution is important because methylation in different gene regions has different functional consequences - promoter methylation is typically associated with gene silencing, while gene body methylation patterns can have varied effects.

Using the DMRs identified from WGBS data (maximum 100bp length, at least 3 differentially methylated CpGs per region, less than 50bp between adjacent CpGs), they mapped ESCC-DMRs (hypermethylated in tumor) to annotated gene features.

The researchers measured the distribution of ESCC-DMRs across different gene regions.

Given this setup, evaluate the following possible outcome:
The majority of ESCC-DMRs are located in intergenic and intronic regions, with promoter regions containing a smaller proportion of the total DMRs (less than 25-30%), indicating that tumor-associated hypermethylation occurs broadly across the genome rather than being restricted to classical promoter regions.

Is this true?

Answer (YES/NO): NO